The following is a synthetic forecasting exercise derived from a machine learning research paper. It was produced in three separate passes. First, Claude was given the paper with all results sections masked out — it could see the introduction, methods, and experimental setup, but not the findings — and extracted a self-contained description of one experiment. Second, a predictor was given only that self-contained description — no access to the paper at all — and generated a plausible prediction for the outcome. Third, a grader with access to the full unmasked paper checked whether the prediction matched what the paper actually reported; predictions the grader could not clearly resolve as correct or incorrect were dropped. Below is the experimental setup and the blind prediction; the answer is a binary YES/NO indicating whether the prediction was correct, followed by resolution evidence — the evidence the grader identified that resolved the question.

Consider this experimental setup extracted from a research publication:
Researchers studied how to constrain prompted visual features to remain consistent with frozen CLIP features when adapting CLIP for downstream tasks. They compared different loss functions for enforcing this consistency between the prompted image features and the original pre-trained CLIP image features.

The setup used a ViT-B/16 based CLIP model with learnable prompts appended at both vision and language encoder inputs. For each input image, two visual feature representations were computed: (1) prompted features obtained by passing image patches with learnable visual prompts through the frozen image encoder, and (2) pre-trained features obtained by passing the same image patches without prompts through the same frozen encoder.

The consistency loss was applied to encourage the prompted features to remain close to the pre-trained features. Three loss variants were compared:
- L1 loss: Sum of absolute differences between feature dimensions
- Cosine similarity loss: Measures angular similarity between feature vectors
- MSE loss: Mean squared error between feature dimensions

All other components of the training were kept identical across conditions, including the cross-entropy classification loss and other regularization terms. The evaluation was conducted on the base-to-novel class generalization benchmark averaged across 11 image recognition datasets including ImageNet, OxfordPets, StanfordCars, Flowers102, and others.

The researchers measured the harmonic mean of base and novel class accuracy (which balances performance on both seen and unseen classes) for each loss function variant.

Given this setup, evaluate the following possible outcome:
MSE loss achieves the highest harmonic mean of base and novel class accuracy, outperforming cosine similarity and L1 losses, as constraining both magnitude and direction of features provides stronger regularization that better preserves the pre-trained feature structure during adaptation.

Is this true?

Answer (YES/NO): NO